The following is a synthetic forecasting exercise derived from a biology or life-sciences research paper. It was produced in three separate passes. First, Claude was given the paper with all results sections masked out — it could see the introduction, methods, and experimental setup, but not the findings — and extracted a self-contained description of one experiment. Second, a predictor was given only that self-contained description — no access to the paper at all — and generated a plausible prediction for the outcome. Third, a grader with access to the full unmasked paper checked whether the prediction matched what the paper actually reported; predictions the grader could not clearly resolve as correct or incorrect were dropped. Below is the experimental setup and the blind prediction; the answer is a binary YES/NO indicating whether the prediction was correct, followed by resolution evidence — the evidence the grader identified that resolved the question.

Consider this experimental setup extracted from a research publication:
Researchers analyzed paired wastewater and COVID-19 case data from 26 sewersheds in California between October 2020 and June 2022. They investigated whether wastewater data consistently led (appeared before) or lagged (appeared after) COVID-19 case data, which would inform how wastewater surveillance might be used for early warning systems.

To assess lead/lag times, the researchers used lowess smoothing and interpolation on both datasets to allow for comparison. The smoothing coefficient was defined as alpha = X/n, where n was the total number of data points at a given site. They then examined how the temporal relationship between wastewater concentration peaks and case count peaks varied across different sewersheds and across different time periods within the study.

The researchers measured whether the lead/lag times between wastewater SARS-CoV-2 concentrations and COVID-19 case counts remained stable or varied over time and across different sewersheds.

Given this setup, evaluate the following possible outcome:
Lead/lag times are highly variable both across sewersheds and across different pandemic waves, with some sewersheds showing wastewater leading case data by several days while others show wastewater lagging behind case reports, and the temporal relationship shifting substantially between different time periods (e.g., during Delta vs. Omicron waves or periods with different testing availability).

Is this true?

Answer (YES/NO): YES